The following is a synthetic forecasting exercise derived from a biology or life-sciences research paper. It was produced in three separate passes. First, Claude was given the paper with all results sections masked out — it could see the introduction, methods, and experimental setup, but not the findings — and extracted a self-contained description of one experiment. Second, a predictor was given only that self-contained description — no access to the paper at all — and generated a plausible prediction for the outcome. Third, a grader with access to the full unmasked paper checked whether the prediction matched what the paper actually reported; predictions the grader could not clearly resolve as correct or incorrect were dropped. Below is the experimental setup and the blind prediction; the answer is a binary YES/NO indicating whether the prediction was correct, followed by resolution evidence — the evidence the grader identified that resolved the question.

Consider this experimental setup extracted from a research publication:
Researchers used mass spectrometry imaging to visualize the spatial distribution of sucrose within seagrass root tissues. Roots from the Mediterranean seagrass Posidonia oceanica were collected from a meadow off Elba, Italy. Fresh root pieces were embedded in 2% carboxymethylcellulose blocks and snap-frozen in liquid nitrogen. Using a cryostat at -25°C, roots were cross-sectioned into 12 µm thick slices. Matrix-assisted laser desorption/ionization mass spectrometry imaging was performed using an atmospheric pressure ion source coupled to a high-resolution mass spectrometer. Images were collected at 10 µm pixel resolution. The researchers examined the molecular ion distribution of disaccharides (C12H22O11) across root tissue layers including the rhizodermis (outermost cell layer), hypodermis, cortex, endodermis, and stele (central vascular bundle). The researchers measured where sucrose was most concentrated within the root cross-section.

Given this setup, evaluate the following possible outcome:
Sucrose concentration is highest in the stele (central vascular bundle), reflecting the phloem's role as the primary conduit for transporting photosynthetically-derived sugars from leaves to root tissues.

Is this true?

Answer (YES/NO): NO